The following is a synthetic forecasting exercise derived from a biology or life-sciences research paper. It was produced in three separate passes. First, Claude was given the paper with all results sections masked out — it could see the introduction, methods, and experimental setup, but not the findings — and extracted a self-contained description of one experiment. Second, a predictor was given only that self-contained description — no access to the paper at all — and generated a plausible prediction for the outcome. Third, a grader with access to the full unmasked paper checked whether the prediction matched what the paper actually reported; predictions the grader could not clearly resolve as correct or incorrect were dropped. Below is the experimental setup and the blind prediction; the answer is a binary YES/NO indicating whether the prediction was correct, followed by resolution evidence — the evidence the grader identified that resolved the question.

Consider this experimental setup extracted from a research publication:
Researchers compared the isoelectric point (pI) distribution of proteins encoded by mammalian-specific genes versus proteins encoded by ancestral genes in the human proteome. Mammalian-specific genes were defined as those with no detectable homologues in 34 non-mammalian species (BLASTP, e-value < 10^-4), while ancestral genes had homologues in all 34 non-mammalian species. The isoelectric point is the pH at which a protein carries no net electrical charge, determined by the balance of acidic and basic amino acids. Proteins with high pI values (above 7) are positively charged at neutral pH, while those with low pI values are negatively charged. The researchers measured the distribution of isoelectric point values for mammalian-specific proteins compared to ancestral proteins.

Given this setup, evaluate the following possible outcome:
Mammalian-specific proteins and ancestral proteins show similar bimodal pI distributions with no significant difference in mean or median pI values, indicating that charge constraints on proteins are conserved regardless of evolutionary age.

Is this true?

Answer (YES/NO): NO